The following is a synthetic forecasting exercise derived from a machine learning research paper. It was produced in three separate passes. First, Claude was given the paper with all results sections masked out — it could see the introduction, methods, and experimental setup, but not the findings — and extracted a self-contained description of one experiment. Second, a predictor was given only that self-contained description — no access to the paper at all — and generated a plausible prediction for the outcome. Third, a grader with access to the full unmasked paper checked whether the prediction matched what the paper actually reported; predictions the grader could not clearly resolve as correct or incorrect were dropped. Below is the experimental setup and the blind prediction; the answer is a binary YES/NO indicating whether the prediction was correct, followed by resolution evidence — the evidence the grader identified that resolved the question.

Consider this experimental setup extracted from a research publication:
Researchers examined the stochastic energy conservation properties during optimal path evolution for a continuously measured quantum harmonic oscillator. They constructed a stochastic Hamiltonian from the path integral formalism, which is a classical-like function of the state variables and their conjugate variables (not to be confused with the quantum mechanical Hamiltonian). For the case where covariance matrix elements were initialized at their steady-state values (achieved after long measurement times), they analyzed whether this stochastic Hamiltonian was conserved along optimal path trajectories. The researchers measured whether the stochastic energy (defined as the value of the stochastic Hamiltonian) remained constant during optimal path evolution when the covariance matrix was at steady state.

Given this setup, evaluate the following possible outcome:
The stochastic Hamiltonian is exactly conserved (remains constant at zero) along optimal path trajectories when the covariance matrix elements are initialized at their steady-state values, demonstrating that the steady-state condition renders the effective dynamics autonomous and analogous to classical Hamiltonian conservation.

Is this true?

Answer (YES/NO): NO